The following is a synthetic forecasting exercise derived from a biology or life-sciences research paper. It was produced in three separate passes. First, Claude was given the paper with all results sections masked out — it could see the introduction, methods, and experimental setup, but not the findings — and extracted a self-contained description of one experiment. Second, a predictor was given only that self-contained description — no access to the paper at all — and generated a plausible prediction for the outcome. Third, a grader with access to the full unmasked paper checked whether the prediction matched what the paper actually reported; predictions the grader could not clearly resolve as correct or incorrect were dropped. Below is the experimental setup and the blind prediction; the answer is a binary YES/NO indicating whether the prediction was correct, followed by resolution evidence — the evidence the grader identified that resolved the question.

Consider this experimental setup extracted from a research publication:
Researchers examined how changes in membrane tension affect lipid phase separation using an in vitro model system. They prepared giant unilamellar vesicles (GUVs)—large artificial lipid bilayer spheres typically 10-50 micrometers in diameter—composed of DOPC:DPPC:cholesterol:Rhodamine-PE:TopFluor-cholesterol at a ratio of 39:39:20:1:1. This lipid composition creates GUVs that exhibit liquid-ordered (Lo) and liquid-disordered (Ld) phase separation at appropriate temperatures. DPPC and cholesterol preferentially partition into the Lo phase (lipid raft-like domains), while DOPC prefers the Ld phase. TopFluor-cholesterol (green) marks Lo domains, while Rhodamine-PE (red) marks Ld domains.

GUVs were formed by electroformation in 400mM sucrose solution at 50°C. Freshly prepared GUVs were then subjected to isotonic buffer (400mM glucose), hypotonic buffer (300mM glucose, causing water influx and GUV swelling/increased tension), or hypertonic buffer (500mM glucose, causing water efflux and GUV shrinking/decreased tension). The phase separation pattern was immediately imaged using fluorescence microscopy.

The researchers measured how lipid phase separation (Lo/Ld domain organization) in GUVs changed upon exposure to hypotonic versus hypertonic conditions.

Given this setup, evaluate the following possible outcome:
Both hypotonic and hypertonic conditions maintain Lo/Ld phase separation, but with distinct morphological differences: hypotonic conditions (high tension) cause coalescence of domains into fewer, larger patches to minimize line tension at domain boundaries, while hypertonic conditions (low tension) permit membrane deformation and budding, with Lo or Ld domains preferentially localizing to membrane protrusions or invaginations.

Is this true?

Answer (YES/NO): NO